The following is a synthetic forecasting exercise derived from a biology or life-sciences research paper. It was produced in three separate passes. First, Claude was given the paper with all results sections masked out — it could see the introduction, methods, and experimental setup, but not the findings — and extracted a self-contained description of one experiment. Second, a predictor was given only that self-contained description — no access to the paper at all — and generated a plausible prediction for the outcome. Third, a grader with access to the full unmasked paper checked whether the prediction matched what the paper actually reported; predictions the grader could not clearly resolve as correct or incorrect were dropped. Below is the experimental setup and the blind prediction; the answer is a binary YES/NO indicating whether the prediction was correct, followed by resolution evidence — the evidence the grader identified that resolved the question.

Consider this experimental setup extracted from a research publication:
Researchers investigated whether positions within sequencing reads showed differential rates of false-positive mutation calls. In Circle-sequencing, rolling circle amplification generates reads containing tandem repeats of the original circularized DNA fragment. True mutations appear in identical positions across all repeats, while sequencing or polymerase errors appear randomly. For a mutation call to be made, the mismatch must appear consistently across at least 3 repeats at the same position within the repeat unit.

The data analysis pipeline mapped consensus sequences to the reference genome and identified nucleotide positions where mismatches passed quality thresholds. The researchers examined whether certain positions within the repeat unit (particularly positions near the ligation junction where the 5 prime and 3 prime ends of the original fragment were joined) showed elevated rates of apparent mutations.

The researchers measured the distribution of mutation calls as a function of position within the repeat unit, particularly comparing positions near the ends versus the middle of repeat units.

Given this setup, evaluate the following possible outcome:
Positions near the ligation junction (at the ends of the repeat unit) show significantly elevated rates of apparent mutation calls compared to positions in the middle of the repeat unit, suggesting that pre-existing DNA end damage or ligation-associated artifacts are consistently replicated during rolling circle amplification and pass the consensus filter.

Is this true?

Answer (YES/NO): YES